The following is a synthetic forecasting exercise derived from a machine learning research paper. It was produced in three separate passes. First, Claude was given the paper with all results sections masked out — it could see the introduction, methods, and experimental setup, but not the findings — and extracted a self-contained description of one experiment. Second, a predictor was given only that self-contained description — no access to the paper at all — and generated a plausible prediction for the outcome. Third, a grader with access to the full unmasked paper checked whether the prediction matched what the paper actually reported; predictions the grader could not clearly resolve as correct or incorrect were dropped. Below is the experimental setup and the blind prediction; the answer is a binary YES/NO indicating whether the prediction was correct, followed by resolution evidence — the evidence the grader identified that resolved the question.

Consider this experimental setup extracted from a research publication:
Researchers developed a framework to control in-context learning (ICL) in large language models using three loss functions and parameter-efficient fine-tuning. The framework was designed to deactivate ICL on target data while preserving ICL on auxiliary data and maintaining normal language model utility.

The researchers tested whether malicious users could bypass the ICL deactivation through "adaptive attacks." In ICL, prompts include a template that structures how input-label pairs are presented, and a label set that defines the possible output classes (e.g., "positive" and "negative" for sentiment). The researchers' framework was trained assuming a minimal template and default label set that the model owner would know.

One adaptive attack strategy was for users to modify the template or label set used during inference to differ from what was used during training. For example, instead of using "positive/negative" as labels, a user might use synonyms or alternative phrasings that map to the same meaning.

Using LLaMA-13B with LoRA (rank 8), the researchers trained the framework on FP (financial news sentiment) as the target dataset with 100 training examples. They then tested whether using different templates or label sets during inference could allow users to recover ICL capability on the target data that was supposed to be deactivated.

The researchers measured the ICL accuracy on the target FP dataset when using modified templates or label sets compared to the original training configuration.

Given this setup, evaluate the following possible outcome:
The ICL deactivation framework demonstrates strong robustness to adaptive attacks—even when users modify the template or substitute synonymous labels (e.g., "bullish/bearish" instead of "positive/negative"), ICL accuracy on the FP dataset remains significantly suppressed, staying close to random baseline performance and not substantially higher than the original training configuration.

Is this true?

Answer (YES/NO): YES